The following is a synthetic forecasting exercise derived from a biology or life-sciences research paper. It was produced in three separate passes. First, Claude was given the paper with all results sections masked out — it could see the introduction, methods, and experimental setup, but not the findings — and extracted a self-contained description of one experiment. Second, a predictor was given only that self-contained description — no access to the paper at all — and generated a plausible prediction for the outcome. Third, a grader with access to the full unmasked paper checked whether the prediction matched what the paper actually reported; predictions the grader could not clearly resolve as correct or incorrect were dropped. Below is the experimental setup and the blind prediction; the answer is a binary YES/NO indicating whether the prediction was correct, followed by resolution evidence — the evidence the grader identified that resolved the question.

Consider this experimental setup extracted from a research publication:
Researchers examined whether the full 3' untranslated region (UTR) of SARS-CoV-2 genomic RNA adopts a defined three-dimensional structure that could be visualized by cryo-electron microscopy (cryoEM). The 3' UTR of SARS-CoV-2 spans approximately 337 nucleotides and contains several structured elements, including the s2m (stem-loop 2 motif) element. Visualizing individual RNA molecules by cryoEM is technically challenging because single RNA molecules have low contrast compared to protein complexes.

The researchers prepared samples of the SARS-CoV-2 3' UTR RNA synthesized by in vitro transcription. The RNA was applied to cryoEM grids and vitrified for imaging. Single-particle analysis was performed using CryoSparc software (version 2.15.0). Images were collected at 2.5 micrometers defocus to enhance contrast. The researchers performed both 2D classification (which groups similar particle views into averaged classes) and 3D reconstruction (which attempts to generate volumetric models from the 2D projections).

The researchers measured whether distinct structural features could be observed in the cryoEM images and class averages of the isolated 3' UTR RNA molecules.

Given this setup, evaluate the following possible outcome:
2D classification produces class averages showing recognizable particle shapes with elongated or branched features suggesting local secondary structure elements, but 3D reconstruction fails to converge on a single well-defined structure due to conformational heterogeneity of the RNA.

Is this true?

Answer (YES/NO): YES